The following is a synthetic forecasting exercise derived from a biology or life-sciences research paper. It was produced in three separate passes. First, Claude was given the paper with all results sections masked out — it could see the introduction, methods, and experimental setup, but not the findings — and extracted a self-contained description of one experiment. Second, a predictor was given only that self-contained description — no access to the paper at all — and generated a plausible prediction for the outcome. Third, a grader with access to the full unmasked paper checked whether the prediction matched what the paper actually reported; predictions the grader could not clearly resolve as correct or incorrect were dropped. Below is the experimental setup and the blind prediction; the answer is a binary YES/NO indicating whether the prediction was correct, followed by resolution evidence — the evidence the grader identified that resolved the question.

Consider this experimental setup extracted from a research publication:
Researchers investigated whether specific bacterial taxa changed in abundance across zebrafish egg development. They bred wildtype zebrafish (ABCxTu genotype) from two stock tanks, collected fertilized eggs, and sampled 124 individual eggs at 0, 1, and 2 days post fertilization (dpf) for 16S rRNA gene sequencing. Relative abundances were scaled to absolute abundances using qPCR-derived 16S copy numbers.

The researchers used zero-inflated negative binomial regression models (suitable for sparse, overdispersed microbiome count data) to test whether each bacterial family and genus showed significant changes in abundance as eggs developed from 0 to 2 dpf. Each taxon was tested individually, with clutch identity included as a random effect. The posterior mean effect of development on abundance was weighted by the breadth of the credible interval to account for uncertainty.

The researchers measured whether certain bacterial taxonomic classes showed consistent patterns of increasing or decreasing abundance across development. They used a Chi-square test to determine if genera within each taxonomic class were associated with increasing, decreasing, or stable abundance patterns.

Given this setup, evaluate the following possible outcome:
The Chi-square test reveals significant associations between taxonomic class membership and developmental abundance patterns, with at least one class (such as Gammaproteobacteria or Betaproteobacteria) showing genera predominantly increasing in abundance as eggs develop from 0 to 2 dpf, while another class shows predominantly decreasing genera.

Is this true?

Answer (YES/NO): NO